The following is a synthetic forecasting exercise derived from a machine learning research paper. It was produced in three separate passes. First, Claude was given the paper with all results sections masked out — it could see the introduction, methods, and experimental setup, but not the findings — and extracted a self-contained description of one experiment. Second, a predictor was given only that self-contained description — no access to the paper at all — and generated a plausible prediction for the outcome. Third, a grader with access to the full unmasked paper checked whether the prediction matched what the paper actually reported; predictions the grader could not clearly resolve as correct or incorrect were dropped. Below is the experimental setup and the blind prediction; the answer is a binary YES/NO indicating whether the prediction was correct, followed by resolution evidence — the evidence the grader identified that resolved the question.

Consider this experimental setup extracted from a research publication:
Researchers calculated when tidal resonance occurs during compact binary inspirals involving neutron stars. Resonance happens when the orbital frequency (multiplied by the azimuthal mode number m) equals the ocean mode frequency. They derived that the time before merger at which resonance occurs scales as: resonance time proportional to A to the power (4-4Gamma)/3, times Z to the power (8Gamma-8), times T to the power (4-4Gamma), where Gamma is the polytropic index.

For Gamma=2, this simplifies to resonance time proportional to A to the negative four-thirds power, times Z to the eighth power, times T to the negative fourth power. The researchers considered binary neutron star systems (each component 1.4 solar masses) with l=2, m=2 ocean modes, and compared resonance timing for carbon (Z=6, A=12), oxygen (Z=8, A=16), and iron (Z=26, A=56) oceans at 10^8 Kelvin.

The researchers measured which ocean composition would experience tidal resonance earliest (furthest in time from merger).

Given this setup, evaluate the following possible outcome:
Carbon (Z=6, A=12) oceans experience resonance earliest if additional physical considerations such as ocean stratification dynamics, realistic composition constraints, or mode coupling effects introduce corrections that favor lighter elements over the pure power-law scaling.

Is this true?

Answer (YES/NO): NO